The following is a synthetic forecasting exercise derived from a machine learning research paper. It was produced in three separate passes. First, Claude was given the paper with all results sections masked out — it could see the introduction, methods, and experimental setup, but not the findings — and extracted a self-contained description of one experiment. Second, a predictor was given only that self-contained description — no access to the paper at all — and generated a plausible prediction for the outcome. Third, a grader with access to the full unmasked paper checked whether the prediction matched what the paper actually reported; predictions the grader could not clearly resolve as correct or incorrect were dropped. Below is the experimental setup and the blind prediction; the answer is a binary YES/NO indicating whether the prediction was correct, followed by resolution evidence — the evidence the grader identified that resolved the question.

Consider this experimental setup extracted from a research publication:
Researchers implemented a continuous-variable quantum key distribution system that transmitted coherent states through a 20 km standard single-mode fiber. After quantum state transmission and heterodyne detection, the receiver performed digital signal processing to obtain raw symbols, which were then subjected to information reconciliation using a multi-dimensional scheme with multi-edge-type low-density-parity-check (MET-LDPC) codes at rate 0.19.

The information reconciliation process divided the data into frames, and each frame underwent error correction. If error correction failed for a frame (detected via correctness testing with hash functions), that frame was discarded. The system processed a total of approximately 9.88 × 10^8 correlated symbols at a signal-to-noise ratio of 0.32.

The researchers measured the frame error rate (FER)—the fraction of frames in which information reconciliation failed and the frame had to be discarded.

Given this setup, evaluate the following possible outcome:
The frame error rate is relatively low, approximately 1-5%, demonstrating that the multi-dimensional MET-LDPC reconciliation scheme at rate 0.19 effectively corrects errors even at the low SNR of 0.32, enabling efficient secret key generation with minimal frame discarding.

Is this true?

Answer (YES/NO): NO